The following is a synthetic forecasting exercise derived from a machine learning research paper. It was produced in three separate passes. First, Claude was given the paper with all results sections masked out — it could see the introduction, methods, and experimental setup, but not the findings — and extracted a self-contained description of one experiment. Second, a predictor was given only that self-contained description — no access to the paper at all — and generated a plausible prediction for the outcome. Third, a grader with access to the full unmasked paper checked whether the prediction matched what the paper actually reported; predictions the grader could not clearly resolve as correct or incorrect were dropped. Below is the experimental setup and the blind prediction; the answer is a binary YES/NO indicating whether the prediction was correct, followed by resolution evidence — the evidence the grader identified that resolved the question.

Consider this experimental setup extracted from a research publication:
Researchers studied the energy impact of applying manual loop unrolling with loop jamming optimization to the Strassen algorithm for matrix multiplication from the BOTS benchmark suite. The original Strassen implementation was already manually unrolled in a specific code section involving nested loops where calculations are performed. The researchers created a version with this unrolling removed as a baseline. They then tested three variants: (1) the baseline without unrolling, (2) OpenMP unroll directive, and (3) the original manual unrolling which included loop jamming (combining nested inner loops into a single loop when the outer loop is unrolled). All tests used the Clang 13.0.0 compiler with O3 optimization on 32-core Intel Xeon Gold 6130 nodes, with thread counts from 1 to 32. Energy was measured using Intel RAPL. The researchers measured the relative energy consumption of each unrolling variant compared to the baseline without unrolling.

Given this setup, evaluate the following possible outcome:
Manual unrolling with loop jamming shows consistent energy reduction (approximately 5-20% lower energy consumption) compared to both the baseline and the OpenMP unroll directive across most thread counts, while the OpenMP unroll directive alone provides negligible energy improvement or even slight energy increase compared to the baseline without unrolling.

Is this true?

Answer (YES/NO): NO